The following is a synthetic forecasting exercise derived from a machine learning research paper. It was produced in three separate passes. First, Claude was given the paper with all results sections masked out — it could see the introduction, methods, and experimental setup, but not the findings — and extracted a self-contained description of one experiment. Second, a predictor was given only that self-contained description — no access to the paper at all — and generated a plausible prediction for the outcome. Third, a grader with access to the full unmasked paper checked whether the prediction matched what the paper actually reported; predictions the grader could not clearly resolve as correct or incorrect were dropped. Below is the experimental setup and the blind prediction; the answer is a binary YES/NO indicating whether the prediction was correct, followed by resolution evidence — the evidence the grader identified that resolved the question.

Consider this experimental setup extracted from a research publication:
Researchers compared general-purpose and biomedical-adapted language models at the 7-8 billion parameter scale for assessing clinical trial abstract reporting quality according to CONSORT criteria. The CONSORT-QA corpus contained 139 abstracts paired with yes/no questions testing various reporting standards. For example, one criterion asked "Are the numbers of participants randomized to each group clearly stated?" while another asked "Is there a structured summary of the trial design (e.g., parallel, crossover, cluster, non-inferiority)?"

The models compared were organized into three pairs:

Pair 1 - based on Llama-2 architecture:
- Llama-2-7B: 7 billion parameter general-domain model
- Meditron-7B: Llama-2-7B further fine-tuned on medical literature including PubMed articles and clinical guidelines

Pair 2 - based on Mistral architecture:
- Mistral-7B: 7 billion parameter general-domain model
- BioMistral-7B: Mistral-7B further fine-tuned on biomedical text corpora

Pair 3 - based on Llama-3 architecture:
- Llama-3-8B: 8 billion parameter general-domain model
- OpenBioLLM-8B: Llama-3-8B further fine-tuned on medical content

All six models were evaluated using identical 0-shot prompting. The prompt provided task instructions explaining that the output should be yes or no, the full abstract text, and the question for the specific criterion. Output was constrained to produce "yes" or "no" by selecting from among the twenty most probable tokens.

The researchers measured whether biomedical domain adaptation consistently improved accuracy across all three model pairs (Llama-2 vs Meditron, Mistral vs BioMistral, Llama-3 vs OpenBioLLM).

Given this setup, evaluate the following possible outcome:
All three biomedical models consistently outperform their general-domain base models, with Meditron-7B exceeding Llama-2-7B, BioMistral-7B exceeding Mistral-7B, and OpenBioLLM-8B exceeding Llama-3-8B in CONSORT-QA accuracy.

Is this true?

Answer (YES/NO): NO